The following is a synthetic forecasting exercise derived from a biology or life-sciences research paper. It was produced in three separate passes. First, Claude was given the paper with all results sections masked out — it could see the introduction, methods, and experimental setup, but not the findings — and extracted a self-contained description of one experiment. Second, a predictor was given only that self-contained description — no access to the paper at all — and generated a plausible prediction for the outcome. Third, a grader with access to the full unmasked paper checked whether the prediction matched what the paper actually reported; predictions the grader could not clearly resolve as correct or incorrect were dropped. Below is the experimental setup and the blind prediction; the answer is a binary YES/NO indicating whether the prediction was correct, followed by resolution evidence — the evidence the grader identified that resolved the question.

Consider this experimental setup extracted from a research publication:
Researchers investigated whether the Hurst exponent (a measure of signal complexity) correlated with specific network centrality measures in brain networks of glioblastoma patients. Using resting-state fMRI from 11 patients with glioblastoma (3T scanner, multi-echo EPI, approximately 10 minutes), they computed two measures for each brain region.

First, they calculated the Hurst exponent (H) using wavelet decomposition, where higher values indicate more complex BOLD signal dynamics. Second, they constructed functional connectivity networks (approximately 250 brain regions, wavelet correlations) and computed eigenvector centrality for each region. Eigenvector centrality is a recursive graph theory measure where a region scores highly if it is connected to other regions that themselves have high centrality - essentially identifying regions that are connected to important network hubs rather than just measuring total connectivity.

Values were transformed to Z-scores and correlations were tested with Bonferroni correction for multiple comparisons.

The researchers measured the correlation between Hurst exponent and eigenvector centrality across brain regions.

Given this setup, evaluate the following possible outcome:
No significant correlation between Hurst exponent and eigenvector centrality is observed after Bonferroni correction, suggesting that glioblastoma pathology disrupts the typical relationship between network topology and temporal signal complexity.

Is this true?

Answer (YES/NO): NO